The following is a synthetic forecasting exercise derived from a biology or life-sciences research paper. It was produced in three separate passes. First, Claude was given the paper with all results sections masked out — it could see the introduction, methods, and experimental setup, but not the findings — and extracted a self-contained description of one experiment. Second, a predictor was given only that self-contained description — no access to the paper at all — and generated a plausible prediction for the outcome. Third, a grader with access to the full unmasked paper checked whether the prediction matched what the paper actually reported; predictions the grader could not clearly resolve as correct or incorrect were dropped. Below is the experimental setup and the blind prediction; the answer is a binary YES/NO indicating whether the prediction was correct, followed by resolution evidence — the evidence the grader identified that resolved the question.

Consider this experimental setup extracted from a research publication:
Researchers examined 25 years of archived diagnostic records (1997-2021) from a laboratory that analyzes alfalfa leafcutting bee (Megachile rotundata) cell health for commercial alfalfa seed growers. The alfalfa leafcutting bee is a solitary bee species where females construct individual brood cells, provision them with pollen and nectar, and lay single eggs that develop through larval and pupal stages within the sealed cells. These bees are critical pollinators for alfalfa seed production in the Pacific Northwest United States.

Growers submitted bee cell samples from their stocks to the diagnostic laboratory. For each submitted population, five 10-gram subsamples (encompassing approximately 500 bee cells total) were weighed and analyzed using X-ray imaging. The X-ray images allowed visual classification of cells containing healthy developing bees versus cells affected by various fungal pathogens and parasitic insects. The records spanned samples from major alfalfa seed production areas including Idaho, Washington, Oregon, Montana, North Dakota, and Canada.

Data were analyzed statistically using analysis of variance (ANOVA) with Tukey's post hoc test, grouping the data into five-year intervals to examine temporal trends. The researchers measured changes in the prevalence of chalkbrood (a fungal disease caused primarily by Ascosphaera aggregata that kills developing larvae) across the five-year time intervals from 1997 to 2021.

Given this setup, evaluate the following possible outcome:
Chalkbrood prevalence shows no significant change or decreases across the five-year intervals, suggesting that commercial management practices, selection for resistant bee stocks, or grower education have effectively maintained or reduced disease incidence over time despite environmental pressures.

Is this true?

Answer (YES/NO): NO